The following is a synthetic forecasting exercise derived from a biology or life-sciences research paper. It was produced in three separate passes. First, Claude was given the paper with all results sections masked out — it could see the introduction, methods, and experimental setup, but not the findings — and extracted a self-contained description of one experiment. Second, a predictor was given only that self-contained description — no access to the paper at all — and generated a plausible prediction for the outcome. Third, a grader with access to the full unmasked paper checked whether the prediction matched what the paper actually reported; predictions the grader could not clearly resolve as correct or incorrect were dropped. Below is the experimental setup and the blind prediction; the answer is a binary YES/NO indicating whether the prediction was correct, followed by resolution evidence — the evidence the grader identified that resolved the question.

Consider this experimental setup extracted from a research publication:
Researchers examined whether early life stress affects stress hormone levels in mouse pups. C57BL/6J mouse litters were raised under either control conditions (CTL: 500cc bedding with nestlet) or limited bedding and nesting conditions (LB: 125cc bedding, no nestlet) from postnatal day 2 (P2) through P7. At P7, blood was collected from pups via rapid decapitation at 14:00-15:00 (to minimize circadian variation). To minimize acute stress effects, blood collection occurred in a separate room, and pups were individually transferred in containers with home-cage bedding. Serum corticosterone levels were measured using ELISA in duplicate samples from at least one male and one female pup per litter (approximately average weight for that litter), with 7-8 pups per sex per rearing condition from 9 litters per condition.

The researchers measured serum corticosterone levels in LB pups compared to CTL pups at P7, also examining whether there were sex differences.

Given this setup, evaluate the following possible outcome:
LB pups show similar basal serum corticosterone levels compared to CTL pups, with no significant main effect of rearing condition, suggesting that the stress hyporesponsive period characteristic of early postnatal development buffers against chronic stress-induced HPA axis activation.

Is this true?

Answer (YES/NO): NO